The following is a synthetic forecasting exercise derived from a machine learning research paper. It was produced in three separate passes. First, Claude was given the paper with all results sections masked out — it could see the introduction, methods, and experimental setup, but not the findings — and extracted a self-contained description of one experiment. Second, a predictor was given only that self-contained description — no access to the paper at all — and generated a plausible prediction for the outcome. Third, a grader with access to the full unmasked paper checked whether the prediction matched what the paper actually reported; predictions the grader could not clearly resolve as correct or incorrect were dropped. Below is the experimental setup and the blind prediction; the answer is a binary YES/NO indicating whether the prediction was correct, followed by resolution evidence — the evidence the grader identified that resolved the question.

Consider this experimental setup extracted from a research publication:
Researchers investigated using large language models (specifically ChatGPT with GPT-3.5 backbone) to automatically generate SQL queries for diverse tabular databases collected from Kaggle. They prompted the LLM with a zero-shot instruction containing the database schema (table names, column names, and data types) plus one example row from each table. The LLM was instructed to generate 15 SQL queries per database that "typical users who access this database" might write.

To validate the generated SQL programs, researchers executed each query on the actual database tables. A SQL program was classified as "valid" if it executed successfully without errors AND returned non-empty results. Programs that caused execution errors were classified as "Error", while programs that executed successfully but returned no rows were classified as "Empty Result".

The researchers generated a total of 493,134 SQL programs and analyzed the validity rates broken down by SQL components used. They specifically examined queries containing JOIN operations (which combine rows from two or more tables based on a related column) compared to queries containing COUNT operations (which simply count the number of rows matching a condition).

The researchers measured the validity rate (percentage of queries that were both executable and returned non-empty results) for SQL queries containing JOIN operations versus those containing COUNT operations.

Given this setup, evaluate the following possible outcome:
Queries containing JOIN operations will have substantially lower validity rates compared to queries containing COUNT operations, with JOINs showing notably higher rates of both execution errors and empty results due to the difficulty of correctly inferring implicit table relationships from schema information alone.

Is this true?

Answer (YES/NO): YES